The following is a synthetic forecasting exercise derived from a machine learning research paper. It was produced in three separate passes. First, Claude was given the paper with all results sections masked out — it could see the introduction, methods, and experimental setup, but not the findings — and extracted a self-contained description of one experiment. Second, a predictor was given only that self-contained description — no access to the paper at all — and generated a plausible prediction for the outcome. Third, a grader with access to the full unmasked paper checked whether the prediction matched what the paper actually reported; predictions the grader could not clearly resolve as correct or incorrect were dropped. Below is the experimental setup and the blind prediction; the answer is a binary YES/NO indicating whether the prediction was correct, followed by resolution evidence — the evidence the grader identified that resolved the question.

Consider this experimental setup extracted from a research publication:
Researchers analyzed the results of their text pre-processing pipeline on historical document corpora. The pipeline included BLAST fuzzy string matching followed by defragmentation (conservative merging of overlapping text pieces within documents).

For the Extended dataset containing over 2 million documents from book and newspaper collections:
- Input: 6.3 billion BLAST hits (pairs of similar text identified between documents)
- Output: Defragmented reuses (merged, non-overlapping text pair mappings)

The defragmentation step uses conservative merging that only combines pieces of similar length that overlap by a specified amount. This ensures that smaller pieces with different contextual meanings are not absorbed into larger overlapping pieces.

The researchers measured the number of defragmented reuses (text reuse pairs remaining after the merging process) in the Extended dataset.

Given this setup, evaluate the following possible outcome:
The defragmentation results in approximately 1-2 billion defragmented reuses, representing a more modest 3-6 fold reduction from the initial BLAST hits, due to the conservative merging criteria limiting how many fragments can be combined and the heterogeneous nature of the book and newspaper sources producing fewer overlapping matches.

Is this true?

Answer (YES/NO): NO